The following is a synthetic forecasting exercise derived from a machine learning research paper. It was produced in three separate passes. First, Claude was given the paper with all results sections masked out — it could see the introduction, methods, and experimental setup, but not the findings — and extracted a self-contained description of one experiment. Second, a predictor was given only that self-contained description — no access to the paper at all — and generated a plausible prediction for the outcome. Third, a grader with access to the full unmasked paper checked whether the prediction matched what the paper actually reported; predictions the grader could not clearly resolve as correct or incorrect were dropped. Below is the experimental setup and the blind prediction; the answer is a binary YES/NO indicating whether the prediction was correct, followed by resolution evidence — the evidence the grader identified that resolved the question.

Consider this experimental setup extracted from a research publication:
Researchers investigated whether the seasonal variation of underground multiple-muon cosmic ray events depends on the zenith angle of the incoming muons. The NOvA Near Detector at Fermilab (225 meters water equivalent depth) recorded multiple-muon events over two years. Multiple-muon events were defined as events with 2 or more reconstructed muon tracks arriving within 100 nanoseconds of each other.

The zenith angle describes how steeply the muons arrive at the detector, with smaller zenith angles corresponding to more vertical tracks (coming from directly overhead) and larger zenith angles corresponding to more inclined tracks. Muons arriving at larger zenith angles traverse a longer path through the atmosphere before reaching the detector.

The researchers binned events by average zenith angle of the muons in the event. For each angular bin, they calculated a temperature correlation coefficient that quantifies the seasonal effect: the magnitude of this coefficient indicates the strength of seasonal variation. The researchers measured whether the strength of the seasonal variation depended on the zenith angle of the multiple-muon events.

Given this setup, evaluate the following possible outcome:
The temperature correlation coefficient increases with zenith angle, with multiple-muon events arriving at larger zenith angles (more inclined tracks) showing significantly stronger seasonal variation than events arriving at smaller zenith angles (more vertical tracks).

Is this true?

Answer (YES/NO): NO